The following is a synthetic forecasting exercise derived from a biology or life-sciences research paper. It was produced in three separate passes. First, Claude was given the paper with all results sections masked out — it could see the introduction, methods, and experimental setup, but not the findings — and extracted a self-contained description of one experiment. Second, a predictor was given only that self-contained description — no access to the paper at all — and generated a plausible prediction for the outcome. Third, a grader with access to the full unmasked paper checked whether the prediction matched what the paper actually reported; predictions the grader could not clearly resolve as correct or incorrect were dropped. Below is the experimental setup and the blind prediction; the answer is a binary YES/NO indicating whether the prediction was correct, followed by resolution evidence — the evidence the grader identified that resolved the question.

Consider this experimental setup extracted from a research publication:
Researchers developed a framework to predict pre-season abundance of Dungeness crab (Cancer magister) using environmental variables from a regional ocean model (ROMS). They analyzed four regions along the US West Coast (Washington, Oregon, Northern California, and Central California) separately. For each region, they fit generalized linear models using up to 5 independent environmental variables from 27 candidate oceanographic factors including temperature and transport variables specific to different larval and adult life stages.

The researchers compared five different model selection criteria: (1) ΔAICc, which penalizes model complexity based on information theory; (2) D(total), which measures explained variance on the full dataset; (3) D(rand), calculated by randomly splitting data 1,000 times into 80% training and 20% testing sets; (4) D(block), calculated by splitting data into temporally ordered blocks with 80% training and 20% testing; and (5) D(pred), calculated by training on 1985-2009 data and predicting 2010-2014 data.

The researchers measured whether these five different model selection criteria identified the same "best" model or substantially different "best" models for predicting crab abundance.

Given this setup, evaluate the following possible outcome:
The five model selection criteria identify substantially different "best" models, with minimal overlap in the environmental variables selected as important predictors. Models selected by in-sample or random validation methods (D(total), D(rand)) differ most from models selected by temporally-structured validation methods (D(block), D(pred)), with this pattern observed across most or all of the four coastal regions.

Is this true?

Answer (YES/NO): NO